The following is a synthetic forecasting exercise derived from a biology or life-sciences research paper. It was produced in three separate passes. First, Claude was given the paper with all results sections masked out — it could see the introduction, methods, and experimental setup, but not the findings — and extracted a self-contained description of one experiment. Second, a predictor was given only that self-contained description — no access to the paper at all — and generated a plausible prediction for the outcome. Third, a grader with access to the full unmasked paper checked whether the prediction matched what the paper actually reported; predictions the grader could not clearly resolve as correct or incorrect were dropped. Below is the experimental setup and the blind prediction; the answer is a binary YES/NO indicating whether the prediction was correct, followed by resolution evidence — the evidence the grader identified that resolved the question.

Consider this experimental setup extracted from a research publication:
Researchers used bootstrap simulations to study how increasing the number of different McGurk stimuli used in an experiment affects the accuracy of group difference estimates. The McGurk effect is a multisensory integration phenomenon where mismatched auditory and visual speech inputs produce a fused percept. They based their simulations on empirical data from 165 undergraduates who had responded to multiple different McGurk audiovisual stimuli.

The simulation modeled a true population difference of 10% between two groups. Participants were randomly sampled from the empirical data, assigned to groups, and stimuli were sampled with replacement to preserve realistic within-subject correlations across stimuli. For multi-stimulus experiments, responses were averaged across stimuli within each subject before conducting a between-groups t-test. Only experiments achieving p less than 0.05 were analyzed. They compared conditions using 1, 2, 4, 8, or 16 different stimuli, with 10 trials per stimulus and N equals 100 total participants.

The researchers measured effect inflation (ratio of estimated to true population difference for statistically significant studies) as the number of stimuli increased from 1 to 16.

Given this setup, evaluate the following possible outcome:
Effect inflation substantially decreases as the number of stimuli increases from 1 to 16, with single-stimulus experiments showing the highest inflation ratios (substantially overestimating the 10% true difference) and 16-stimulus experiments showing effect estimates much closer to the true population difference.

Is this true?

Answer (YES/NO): NO